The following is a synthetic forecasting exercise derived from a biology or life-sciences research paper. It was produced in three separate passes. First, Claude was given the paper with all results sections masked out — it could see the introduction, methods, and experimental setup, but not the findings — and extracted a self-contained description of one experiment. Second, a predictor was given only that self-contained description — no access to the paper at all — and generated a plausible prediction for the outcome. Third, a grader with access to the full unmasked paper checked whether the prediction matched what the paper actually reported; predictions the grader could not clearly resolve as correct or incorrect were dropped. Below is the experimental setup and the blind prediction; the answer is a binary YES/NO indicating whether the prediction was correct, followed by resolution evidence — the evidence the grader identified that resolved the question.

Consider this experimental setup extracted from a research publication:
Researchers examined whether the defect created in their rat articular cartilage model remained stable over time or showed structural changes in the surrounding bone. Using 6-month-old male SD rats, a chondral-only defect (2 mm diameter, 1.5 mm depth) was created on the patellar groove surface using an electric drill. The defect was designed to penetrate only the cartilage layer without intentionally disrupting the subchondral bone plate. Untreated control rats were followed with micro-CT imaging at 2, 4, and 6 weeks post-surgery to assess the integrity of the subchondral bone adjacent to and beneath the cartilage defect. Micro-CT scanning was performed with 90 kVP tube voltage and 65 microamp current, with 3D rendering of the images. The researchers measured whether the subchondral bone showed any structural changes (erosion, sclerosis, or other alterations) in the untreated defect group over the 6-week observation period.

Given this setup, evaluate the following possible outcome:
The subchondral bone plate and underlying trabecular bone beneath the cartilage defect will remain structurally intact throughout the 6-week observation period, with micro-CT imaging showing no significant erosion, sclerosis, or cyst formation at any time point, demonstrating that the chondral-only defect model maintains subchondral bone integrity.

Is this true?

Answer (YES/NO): NO